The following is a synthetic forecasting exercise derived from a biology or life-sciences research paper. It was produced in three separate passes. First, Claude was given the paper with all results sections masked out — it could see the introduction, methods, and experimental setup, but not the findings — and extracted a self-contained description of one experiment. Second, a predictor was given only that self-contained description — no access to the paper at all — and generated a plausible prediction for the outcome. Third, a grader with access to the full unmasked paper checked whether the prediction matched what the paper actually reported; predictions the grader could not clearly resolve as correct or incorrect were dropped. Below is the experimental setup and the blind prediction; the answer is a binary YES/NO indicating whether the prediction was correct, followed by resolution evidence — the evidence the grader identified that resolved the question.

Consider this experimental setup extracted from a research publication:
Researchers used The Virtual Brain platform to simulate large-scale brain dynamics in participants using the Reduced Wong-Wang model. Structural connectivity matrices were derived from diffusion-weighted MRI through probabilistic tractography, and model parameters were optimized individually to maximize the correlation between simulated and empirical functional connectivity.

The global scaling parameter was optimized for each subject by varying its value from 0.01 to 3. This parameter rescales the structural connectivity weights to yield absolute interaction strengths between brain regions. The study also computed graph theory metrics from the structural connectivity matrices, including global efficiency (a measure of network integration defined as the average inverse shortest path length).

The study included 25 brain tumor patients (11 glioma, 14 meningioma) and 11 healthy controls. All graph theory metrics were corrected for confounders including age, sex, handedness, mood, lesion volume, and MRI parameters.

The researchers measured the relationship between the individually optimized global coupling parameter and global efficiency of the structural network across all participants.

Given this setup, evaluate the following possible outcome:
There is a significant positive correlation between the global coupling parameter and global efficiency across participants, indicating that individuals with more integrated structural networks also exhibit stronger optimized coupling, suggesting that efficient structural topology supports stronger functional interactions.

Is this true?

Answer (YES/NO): NO